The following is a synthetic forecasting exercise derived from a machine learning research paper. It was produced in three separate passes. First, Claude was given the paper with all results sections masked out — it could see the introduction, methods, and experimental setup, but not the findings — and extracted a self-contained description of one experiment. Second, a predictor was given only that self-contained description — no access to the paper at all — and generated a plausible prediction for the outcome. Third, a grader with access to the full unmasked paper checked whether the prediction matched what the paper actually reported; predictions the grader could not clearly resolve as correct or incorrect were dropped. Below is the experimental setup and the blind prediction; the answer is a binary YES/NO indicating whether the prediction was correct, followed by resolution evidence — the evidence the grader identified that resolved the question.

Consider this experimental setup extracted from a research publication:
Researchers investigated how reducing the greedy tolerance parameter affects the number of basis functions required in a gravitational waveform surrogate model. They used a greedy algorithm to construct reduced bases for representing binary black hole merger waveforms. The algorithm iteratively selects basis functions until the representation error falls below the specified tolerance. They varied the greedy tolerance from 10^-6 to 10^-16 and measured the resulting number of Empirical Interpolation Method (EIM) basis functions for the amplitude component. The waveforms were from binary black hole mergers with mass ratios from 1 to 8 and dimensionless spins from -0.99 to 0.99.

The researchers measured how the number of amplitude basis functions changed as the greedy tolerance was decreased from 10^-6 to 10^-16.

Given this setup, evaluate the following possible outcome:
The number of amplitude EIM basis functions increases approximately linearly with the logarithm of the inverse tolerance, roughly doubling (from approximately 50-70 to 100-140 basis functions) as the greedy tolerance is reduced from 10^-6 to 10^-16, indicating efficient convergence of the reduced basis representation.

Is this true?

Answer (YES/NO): NO